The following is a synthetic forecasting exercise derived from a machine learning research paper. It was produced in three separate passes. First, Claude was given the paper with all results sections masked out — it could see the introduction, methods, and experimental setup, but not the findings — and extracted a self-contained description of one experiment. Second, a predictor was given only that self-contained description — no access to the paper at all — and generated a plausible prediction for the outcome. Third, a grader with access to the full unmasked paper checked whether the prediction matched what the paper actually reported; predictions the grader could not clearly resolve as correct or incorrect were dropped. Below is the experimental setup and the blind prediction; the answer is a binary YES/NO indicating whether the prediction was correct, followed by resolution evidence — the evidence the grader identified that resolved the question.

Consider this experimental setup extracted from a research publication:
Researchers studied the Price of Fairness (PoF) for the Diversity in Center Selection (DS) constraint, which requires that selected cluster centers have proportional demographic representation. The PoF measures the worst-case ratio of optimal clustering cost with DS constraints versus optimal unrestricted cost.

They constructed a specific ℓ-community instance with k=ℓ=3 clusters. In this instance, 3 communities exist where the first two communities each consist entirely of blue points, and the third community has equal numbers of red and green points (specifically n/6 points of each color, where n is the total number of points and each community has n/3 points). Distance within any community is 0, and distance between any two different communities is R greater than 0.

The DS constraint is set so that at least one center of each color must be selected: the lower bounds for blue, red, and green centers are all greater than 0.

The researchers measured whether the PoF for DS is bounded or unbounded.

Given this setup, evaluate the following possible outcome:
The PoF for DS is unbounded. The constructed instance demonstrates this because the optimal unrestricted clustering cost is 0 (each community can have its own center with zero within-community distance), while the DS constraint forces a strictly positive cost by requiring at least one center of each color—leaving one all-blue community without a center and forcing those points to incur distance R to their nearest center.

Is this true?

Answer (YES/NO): YES